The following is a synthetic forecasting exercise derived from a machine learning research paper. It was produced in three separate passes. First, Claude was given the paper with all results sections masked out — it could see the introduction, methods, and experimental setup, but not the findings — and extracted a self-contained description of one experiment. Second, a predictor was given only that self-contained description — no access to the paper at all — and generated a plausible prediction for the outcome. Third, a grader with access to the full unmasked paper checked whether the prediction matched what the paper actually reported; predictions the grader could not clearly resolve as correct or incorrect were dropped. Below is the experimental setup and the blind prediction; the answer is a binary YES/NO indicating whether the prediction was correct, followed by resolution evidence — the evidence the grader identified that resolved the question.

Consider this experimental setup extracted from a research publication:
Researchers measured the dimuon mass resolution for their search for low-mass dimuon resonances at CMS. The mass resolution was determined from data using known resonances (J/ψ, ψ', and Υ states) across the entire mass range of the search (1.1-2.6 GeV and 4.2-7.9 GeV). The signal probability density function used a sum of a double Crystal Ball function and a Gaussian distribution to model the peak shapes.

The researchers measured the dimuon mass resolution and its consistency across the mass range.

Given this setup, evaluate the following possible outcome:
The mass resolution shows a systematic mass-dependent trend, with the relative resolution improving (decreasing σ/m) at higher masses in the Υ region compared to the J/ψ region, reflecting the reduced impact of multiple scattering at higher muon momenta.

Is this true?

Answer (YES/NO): NO